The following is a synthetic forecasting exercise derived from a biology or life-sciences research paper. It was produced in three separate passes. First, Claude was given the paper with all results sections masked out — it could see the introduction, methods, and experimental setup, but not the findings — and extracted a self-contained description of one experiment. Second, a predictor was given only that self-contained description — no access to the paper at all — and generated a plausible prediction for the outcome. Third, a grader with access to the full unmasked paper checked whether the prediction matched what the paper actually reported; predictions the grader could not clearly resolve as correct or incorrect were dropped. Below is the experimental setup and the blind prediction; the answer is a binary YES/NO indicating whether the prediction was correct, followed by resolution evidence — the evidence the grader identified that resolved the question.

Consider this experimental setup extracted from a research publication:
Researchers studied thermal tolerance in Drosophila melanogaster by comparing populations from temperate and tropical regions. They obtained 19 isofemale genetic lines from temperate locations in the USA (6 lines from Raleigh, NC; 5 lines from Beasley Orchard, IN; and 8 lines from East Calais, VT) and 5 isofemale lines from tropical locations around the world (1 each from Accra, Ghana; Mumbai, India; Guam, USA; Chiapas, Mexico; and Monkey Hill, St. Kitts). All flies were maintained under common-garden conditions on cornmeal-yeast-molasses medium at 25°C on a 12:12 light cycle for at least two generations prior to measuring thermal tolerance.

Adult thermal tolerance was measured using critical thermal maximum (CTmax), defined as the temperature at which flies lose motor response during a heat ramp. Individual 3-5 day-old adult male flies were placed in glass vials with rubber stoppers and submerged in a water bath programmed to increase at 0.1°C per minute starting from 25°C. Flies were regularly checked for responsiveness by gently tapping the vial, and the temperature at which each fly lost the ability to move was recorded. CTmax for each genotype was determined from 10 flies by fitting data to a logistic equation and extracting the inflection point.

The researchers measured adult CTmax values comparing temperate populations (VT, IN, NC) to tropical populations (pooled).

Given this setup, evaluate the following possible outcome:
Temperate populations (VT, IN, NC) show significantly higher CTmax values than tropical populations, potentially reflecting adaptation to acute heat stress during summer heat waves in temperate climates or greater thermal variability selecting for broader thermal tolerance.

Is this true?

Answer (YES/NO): NO